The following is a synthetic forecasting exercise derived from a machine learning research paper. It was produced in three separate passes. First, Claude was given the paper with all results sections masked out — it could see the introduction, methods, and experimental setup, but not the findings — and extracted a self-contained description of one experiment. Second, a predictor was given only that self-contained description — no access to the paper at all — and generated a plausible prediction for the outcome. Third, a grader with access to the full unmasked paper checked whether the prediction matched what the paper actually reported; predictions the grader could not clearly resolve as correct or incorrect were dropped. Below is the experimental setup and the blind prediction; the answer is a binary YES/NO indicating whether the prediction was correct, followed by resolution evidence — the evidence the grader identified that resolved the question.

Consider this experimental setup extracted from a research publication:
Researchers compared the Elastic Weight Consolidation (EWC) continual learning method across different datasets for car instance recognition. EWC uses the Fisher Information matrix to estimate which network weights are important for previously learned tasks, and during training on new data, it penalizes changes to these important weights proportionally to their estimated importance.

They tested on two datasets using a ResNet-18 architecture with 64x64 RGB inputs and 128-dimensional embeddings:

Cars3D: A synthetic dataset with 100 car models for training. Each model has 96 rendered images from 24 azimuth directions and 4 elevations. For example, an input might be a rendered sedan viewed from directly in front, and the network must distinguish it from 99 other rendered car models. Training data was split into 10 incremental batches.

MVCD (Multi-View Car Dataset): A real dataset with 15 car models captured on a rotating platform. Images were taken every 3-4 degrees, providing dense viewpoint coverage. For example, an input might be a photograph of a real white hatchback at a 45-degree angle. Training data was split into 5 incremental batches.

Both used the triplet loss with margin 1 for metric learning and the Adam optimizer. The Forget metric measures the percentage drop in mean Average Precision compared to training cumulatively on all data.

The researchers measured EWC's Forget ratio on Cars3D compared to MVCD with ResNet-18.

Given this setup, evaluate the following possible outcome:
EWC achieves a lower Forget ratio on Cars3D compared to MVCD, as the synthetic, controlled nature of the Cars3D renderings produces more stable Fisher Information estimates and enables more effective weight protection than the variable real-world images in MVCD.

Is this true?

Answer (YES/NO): NO